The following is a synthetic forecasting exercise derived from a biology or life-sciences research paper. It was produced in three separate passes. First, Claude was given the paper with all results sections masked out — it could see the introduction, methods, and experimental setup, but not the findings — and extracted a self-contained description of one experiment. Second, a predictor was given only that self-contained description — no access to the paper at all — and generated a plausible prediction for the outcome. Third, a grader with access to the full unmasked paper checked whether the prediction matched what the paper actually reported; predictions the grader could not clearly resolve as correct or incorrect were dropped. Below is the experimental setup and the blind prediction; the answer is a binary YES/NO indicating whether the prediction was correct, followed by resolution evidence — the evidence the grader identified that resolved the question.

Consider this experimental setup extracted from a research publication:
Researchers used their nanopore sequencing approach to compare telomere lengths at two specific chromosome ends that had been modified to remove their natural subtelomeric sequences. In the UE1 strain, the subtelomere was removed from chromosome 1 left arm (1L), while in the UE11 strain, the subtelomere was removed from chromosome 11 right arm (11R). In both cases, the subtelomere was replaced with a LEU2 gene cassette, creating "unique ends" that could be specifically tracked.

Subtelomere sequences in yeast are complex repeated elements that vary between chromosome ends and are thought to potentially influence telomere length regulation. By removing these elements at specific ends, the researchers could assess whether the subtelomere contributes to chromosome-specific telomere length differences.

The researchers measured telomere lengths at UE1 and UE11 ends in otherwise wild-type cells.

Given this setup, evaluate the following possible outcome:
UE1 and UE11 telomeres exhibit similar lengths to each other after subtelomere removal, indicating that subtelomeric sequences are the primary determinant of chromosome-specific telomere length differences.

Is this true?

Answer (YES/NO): NO